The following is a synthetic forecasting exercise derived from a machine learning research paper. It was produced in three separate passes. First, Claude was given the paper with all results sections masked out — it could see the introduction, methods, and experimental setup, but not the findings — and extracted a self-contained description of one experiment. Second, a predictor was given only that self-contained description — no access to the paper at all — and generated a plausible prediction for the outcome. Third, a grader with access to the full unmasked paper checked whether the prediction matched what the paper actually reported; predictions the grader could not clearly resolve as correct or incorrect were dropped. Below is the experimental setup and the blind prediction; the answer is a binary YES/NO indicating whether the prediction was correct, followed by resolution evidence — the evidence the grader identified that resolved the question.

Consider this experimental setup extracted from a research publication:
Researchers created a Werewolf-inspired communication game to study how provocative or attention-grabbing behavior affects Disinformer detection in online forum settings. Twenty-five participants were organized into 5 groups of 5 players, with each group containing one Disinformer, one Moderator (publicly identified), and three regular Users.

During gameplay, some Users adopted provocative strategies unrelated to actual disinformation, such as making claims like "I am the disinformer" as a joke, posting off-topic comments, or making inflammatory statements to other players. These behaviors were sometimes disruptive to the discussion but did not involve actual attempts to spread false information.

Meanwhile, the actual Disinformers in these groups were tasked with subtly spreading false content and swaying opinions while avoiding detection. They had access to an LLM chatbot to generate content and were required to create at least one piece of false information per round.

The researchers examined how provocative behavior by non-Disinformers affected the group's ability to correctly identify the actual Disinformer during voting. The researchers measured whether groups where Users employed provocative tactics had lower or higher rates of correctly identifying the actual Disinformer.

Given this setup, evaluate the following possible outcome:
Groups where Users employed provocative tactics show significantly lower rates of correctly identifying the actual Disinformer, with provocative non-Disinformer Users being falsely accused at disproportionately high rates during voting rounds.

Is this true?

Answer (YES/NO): NO